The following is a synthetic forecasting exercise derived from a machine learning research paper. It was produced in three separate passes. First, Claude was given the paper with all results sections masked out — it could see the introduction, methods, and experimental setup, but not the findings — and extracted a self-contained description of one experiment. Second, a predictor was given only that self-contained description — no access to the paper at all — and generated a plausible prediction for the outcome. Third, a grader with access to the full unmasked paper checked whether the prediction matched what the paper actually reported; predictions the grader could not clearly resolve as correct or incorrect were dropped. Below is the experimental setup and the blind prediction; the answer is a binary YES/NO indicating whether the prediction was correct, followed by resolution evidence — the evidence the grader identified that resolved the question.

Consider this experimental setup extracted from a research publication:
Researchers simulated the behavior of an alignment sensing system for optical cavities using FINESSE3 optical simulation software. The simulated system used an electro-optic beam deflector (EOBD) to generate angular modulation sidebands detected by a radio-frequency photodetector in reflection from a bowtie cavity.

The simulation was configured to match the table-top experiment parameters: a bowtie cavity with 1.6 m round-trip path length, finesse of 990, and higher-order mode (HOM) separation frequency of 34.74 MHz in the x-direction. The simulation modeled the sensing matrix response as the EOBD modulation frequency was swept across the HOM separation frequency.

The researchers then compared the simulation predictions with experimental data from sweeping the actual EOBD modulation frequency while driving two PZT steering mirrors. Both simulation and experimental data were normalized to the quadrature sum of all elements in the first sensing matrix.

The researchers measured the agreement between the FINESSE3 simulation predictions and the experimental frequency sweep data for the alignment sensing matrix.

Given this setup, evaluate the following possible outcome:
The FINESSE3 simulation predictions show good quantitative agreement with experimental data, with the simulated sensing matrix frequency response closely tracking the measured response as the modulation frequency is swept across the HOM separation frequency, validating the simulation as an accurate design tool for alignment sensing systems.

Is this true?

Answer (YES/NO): YES